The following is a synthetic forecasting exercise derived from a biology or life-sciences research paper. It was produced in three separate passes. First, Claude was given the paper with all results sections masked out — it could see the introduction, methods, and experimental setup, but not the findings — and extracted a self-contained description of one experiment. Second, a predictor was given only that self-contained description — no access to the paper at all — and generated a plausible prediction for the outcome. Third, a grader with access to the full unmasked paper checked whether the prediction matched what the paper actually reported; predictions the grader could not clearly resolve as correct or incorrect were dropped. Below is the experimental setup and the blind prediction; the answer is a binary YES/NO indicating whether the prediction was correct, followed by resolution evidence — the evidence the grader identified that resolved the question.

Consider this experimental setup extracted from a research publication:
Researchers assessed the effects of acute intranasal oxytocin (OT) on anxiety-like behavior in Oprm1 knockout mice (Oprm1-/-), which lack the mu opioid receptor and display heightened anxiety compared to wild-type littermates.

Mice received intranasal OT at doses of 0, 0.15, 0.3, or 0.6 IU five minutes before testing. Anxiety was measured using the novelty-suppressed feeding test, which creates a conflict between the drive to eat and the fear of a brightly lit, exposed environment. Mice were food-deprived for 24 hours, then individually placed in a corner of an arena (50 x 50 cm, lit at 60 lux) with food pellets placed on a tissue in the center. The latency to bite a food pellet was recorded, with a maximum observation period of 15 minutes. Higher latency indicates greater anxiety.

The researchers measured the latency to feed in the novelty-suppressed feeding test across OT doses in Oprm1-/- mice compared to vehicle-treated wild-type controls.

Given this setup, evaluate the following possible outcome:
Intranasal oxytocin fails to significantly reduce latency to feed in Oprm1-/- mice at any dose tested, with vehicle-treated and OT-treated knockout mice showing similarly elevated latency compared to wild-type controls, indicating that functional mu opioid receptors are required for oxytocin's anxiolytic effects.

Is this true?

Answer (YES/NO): NO